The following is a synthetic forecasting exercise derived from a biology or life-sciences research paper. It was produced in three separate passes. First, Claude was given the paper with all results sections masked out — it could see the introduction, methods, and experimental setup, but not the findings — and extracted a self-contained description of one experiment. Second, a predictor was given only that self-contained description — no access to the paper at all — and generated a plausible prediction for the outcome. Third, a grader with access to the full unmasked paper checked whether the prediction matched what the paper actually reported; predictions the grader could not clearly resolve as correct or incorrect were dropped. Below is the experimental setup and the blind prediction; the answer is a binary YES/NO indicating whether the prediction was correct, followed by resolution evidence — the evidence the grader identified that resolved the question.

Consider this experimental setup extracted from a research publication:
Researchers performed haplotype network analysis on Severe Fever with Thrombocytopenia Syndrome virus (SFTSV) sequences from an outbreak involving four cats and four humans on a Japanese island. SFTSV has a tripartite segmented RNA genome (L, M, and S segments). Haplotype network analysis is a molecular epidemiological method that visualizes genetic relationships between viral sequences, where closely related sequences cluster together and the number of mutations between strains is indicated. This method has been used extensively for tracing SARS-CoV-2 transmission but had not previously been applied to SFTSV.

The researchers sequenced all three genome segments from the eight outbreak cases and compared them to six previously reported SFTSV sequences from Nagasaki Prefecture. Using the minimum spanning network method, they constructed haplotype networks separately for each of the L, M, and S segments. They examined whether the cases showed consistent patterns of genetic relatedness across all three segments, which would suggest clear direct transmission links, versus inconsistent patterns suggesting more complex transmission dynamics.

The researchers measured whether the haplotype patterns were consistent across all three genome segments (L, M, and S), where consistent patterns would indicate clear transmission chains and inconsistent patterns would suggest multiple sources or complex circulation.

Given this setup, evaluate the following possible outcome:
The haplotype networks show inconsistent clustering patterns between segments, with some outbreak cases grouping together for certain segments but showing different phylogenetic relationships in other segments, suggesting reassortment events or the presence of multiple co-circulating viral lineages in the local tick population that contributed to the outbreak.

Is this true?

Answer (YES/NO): YES